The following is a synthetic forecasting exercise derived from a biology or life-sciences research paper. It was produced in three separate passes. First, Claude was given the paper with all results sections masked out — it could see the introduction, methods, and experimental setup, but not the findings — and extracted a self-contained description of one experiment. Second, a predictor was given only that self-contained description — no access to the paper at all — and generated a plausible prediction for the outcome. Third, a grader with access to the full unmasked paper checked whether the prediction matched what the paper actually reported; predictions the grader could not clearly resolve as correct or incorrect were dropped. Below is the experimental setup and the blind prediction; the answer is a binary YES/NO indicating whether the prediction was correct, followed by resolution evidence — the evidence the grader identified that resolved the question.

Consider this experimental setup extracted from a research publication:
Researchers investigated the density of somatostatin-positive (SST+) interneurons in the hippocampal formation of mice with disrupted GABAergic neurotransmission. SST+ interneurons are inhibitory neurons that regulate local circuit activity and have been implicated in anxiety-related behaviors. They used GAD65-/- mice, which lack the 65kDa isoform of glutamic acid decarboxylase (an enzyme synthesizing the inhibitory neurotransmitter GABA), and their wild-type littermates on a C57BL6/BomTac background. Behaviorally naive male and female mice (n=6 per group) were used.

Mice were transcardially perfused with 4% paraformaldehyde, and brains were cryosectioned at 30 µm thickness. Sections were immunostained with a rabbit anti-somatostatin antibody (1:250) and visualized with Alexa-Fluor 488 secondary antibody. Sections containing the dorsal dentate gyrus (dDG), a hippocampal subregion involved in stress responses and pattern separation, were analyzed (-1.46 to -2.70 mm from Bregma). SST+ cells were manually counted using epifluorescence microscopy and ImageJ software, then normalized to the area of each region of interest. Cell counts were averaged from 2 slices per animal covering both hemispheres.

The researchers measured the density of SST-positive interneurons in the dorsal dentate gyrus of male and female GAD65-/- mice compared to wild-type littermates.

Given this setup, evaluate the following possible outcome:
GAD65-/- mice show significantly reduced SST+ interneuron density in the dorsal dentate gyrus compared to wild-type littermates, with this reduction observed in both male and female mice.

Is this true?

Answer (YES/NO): NO